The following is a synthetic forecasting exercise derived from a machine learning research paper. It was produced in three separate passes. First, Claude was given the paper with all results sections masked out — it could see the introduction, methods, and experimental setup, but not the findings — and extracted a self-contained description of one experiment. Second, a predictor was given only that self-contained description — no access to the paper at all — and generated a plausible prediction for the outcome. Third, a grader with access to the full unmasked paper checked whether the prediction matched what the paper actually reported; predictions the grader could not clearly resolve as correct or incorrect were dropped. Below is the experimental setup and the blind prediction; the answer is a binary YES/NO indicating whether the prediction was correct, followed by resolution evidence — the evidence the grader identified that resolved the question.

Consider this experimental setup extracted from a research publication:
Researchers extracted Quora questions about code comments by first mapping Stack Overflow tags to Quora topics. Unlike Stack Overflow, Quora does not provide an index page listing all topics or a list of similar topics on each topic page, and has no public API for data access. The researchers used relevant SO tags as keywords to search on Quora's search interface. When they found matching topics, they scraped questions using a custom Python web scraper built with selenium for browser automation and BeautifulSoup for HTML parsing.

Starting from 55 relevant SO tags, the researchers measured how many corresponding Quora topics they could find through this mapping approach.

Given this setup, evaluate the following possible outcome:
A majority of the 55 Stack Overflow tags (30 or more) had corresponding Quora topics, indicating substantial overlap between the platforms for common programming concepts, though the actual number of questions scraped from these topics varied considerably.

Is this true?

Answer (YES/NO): NO